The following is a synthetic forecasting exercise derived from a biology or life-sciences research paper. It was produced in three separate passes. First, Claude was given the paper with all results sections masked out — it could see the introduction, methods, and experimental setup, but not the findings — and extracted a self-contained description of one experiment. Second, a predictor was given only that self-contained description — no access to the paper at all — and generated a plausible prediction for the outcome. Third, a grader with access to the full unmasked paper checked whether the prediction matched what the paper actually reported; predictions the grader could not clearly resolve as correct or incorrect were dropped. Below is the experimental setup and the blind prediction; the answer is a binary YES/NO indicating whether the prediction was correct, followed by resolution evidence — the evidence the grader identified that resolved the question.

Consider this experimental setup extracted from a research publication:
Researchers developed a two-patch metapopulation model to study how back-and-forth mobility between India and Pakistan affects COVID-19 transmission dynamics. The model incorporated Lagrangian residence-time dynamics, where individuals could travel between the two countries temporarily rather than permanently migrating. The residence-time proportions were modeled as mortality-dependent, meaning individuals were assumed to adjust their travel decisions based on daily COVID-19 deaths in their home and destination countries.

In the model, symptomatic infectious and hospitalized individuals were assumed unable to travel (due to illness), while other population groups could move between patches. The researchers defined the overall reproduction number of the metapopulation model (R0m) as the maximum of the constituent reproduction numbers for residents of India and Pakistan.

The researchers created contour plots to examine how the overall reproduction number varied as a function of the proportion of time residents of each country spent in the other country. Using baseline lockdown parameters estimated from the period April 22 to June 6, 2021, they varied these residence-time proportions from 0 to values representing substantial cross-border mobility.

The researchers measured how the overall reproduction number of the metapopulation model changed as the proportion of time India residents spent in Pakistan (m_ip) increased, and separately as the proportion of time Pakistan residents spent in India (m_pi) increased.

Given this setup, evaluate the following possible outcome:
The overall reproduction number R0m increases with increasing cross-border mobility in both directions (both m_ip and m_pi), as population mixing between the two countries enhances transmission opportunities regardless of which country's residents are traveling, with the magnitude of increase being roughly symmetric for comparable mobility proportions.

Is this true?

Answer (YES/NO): NO